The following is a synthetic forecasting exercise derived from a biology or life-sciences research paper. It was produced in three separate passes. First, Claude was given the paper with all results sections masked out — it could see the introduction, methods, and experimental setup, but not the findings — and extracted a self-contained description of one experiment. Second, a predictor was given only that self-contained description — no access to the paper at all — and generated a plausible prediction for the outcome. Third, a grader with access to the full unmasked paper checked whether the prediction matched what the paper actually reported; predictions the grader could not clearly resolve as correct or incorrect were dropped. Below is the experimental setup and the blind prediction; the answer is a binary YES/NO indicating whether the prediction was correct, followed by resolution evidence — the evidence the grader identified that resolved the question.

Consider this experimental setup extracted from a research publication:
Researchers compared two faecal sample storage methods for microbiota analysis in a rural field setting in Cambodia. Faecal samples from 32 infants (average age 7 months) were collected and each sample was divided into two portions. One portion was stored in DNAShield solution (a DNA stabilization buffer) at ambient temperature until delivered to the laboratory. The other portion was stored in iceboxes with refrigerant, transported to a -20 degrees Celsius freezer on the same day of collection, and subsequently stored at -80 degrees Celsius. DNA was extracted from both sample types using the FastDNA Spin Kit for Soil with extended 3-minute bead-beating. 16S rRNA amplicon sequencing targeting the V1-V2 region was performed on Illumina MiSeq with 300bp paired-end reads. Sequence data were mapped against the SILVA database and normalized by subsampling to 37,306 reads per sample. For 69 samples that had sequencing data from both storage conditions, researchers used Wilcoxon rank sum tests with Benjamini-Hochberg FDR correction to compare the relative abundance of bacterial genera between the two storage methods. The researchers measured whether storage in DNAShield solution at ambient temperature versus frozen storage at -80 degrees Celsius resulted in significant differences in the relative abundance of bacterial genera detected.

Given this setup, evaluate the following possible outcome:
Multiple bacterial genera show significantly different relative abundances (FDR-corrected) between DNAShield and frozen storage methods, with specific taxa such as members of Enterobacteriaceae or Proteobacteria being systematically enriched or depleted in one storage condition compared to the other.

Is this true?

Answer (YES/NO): YES